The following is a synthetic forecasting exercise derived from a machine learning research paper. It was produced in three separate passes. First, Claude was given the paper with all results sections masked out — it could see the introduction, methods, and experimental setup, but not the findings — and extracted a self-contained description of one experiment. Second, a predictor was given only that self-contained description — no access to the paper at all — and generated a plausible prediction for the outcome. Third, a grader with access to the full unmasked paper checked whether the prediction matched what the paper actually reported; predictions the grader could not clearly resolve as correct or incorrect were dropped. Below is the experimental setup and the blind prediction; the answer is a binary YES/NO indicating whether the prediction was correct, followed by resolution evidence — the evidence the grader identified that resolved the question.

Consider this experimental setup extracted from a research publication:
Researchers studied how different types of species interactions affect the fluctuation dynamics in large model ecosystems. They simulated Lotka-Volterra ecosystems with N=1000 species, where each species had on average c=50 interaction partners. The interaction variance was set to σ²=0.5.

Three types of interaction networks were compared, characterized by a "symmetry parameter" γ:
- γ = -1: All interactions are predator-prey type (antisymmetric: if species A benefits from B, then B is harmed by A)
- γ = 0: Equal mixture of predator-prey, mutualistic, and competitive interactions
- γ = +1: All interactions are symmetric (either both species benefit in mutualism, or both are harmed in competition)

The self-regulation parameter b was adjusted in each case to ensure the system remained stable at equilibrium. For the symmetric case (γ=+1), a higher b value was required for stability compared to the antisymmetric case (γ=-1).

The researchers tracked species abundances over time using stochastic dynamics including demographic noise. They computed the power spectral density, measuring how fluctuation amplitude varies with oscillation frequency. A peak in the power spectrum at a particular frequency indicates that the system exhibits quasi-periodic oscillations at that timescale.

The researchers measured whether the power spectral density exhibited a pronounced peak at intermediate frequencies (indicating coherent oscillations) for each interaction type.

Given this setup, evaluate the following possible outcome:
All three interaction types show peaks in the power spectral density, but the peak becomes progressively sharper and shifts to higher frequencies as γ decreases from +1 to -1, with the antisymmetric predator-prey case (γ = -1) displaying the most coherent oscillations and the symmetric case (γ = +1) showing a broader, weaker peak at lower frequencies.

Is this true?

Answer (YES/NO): NO